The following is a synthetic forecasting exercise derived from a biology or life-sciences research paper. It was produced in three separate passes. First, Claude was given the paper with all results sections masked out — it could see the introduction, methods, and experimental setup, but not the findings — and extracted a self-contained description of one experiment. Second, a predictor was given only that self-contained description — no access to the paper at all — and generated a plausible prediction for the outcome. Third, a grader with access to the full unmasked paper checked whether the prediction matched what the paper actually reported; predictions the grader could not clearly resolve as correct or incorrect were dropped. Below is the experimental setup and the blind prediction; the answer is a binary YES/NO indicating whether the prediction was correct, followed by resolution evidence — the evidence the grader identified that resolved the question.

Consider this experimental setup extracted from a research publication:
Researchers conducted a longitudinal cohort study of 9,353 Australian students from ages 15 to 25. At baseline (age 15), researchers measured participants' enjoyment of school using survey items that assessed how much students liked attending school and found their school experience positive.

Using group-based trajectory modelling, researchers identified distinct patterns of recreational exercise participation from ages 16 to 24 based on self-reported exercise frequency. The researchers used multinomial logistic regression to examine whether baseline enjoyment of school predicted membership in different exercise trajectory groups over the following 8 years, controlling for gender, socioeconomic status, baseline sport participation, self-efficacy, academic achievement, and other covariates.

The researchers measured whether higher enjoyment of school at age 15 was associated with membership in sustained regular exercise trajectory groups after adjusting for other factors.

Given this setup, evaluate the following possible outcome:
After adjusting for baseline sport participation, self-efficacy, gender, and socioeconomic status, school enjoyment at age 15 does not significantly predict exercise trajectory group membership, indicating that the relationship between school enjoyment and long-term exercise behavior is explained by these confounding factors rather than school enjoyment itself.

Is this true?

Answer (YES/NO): NO